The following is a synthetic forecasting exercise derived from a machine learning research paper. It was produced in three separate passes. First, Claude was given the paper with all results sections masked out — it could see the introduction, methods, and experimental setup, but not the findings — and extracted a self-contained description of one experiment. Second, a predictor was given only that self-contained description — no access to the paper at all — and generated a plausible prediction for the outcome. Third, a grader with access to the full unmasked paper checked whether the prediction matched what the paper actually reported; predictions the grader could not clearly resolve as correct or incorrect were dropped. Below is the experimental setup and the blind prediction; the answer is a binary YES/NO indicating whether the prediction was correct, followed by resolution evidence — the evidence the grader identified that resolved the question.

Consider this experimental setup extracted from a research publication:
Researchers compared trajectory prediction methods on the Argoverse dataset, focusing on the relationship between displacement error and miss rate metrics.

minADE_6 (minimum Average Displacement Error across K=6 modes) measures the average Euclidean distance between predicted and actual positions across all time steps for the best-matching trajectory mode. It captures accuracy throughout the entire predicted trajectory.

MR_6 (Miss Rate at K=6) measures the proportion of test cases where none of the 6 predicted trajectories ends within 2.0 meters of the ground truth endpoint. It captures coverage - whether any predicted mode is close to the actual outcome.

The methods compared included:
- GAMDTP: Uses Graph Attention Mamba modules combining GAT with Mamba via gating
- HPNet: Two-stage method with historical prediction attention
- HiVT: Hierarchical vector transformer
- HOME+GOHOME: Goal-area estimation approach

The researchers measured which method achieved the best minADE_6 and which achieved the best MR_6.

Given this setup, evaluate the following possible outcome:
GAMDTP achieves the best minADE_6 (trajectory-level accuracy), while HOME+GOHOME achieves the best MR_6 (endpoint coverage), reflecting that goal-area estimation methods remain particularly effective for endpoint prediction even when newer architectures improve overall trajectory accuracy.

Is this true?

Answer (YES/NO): YES